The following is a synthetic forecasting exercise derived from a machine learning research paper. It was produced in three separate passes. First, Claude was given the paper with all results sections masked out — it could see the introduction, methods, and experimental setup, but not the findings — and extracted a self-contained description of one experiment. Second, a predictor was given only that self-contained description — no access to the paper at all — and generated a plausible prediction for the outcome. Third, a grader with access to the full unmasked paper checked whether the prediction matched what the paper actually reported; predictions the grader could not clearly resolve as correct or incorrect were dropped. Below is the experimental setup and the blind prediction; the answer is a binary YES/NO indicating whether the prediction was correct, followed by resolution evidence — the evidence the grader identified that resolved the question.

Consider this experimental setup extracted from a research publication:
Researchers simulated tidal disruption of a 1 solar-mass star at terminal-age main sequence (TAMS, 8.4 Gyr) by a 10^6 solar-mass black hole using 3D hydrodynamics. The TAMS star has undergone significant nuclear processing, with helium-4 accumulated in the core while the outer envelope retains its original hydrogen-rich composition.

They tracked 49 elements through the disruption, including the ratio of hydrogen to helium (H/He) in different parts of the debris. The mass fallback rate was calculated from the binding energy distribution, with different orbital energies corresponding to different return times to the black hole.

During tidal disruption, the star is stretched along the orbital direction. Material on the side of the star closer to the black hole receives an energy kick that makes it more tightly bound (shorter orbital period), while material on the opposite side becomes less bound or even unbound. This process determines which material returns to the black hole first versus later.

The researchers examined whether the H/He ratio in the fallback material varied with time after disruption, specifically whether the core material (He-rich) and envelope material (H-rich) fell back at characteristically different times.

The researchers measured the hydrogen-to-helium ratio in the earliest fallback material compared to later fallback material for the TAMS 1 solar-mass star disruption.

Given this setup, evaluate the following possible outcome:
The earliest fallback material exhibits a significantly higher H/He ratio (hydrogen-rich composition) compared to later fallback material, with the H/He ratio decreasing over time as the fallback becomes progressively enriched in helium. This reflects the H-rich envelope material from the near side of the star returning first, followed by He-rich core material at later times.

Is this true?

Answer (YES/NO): NO